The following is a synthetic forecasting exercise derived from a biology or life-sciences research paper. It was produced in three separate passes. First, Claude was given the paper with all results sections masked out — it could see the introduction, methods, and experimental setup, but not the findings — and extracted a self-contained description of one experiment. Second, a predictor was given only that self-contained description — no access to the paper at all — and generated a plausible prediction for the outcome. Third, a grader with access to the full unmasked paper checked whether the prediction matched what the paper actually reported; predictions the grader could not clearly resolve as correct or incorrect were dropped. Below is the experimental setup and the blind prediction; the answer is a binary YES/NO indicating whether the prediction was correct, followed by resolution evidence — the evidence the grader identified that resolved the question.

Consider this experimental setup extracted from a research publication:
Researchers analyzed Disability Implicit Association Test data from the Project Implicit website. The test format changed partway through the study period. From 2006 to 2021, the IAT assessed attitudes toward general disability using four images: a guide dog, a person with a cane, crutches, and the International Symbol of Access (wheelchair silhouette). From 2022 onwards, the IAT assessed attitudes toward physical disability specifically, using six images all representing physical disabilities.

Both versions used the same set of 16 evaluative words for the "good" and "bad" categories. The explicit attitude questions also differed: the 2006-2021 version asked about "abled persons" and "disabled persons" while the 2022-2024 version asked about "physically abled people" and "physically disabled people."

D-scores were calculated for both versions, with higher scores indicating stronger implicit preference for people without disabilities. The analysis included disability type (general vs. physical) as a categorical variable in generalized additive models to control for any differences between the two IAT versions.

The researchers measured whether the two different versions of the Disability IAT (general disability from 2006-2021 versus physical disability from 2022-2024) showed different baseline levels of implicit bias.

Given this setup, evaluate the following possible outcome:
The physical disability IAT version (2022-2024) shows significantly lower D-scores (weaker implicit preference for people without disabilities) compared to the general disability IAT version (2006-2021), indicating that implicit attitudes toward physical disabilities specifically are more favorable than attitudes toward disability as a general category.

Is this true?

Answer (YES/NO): NO